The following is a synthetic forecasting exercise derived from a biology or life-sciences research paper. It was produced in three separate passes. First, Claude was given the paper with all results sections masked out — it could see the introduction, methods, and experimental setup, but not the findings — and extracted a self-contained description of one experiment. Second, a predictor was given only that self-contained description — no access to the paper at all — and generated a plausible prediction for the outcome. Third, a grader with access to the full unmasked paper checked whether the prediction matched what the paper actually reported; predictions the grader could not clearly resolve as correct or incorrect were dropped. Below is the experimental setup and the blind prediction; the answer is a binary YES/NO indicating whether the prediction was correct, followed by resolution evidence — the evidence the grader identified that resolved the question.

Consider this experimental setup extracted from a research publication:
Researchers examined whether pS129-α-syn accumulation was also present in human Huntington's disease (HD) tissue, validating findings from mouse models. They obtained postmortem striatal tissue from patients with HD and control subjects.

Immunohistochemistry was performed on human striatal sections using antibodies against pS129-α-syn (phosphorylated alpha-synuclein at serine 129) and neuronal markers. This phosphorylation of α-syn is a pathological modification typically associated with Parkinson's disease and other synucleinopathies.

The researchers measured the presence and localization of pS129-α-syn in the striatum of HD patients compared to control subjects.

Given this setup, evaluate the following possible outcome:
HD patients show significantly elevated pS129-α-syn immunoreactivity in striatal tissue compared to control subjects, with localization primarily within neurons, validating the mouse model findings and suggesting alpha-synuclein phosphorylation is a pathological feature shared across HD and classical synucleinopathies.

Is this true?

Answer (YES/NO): NO